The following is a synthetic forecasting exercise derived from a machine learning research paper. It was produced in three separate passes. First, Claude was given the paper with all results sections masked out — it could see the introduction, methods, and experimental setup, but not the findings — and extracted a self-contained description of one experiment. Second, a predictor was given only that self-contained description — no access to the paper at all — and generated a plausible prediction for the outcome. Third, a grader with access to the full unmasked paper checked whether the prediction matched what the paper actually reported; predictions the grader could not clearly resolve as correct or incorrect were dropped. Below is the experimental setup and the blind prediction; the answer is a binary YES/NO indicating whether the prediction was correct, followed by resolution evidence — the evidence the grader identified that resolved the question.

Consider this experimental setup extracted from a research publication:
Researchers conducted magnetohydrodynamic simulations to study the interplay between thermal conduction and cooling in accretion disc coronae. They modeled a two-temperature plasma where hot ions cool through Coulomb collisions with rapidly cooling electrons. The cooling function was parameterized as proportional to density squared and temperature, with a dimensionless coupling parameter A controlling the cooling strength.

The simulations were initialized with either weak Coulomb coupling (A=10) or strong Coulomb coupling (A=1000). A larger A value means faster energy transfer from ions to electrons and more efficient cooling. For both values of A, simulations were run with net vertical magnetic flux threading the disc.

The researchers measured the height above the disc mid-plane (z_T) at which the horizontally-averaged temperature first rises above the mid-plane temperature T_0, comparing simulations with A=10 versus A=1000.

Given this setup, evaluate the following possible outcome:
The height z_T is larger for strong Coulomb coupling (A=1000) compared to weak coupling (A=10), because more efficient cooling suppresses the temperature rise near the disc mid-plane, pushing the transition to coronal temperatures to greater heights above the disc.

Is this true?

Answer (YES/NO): YES